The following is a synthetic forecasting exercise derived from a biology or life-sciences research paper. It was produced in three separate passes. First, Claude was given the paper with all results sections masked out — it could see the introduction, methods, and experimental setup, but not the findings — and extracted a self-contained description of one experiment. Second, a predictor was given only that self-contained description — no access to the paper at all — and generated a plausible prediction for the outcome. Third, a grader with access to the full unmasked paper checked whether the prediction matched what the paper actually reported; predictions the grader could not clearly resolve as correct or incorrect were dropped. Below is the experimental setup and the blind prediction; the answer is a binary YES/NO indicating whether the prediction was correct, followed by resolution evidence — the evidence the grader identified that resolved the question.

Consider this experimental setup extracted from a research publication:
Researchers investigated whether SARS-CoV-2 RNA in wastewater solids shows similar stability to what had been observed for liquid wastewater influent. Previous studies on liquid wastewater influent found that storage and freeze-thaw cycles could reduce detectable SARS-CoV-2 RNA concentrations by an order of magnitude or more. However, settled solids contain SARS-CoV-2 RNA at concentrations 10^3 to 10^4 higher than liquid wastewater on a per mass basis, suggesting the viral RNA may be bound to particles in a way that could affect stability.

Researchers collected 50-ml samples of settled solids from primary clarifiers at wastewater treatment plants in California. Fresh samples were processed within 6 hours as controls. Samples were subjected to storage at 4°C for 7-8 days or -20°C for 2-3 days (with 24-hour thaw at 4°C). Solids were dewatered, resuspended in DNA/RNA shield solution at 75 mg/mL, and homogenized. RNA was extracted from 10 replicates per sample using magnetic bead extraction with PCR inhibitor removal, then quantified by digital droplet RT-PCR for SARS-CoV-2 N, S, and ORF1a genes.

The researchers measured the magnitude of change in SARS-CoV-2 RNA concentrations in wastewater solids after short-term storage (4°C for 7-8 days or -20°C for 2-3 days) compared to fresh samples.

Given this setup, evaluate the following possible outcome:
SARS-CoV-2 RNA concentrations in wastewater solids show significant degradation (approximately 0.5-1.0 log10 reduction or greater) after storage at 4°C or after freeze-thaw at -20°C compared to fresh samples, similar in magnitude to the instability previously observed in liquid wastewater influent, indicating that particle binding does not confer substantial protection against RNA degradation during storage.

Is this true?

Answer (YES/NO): NO